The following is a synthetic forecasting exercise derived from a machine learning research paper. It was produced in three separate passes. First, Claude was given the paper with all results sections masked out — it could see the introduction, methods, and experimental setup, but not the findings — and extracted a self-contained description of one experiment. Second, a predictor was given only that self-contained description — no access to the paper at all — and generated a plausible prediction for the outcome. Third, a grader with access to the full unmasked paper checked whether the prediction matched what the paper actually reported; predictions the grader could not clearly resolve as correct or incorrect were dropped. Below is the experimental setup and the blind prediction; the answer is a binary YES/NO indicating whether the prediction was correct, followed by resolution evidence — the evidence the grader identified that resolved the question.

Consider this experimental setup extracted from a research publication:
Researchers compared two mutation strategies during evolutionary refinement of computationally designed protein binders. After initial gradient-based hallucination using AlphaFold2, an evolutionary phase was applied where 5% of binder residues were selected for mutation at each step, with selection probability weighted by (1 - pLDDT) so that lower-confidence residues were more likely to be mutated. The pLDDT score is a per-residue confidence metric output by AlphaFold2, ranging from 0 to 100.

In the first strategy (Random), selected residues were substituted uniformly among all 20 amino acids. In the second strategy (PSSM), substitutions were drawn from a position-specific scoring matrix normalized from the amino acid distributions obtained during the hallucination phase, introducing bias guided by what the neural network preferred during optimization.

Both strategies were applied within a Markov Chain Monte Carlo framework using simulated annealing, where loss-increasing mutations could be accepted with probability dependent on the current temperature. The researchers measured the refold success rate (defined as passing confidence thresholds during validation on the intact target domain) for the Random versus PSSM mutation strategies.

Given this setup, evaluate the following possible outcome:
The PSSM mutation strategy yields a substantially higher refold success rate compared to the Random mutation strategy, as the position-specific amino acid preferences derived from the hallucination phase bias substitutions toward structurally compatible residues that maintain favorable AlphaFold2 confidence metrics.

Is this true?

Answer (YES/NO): NO